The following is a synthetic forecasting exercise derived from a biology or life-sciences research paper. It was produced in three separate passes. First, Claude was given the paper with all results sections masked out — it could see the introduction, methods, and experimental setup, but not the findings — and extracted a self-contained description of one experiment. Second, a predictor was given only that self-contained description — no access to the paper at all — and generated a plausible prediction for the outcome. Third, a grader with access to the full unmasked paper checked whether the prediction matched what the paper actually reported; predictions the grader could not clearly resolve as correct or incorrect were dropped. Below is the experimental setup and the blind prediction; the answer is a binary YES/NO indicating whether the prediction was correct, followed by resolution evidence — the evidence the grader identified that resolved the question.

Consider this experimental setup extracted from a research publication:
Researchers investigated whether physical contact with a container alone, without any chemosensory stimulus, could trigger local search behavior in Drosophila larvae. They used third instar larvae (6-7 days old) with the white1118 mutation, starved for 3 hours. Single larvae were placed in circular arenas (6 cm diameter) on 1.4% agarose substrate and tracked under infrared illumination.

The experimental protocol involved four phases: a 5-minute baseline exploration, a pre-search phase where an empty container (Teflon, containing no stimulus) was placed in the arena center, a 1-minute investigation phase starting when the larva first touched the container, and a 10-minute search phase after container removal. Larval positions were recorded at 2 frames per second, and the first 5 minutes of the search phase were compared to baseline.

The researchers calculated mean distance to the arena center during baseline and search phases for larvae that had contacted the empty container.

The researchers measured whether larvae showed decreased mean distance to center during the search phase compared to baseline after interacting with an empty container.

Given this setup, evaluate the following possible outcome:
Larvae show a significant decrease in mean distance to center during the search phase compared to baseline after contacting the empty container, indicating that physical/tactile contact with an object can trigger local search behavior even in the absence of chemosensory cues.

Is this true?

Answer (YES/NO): YES